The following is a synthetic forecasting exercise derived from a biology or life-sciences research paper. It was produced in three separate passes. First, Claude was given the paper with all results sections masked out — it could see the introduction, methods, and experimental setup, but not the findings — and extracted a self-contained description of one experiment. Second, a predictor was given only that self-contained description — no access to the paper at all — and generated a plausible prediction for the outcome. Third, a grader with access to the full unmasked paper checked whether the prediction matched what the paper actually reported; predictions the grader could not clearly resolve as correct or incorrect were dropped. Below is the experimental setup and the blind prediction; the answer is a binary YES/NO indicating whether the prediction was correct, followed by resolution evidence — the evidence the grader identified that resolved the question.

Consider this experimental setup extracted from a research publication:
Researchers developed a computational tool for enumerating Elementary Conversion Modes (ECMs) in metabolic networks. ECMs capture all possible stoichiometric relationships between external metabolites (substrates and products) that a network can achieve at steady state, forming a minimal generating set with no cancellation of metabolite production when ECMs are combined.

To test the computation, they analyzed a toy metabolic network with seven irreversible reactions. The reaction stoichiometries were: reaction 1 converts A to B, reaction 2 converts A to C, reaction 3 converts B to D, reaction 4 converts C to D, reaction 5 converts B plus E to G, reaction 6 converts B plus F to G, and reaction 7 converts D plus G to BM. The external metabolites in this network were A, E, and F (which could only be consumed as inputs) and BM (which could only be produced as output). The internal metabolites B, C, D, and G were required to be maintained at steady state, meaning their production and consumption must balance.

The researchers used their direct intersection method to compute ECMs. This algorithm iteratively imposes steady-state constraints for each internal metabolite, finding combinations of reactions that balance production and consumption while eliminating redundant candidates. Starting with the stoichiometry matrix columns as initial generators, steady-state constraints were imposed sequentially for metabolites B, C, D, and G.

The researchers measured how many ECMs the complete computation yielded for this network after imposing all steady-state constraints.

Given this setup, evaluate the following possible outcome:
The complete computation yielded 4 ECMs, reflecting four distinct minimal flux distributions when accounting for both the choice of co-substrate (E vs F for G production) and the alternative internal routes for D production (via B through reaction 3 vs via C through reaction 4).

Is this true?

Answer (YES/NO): NO